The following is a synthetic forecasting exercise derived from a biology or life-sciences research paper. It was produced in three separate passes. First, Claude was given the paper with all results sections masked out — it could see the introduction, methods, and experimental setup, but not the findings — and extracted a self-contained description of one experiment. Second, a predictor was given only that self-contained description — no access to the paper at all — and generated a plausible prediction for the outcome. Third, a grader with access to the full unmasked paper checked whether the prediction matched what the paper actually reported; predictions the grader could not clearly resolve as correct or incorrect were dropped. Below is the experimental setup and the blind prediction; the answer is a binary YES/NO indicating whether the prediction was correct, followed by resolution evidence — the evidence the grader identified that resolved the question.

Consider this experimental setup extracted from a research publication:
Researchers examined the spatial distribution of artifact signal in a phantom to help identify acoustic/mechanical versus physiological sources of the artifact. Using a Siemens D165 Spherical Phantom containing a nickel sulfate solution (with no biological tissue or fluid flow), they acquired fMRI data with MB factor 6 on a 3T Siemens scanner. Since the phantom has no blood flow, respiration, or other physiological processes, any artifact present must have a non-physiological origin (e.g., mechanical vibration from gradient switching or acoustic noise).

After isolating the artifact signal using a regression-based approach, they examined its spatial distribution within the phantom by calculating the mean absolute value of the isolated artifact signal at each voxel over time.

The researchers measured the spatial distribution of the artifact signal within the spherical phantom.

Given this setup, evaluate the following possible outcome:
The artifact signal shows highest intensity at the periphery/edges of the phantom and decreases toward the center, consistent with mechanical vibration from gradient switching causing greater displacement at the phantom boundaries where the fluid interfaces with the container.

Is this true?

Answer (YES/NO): NO